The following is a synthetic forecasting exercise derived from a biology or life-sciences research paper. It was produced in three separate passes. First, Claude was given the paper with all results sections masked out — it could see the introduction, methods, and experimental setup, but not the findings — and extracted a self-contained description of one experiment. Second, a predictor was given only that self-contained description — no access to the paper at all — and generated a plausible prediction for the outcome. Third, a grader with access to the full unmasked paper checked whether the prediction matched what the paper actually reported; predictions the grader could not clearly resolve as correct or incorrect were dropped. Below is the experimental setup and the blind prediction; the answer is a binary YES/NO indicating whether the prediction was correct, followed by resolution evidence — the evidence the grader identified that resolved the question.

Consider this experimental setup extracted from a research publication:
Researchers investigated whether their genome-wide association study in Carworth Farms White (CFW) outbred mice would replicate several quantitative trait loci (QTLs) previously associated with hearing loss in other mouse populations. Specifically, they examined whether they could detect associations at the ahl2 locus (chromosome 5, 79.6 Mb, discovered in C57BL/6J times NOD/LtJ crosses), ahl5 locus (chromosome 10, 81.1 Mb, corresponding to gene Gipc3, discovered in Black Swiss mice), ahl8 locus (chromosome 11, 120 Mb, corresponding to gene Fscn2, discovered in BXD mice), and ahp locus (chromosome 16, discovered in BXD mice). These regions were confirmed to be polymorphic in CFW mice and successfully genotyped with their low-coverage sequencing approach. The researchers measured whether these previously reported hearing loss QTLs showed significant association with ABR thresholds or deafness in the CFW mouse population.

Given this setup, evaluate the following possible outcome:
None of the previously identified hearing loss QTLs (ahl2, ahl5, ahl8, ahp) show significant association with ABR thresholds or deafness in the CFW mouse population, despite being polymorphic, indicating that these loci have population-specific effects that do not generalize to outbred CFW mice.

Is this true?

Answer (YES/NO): YES